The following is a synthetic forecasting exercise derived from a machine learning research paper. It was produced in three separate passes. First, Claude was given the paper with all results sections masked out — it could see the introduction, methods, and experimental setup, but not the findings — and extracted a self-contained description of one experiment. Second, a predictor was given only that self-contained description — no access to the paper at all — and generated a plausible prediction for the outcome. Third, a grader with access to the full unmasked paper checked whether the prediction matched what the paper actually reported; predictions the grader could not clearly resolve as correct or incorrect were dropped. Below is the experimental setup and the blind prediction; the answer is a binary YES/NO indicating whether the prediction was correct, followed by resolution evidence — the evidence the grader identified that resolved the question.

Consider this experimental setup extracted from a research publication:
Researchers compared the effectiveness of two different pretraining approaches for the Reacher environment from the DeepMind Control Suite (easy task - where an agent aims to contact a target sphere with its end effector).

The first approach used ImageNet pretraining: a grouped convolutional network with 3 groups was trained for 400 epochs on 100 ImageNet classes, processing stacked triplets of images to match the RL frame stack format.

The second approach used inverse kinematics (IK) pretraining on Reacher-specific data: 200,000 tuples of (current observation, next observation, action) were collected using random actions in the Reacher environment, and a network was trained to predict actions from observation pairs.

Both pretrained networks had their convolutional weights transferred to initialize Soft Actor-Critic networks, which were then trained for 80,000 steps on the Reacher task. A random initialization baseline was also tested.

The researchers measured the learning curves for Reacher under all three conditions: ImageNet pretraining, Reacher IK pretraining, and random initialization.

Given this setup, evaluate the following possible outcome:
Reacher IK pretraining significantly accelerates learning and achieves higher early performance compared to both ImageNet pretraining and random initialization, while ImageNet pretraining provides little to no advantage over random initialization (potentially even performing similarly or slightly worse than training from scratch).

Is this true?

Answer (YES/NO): NO